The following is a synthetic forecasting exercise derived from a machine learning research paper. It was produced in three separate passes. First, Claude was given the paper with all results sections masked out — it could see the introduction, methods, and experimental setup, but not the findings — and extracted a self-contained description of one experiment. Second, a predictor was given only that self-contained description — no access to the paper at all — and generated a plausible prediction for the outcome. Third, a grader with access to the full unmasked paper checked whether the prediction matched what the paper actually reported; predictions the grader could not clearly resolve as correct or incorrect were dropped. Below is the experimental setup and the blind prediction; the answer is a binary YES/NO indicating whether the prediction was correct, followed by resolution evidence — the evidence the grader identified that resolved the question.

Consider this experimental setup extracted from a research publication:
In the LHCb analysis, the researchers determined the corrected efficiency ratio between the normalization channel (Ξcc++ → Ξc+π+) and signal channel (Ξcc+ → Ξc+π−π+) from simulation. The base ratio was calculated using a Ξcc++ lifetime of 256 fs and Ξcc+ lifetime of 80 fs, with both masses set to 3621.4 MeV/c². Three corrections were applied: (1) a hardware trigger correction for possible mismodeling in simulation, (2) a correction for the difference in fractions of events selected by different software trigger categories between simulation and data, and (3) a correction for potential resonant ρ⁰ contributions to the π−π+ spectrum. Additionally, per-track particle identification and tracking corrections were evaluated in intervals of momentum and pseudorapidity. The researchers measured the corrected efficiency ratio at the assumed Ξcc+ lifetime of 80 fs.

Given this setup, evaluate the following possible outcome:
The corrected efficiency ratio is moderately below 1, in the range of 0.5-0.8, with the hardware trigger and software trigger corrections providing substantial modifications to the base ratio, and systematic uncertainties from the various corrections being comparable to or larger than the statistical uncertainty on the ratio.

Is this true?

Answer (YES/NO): NO